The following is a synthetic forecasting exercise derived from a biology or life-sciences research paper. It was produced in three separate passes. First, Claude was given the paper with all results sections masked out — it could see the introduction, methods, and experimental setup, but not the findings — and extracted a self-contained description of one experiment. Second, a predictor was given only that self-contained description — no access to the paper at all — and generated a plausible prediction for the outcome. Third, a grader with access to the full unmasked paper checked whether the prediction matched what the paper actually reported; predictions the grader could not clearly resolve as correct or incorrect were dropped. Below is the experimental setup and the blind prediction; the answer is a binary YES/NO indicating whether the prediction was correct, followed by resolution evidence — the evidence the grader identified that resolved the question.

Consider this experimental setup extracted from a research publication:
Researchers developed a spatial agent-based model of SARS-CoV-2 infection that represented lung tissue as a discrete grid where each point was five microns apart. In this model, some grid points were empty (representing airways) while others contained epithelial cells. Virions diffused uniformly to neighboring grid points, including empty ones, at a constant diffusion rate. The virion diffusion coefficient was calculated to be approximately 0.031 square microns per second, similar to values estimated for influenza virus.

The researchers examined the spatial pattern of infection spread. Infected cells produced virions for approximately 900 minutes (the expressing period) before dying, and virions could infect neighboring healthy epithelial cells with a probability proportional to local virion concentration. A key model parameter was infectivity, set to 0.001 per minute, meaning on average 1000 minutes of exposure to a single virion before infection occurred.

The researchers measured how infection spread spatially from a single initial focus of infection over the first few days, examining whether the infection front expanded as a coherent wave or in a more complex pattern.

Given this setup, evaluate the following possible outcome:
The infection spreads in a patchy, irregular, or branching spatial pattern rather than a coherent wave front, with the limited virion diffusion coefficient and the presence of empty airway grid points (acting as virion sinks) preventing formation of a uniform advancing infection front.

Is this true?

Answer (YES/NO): NO